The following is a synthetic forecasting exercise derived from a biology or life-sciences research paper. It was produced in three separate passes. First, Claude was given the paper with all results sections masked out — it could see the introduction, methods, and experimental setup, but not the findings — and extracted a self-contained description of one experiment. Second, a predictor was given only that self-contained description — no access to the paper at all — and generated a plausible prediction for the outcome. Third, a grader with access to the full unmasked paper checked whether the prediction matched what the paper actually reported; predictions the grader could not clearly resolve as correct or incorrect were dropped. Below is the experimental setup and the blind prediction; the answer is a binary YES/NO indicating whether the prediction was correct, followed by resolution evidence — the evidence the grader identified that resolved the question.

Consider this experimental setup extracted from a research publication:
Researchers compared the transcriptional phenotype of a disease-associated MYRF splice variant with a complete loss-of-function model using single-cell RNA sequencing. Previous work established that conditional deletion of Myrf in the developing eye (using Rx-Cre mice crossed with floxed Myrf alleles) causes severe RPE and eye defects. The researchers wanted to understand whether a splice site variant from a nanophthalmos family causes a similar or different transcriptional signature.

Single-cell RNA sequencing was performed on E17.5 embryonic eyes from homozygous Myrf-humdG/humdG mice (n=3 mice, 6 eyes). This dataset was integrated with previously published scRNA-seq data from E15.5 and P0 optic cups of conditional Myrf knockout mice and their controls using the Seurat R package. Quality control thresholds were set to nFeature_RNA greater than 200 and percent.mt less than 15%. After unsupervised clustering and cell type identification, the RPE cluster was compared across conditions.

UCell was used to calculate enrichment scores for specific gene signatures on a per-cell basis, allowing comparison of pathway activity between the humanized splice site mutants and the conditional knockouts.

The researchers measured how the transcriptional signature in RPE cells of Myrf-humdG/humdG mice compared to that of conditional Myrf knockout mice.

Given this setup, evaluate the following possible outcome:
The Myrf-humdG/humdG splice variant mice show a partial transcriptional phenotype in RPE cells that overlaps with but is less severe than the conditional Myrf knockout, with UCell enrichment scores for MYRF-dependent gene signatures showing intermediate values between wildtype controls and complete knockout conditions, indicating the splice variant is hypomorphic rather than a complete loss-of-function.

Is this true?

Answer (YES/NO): YES